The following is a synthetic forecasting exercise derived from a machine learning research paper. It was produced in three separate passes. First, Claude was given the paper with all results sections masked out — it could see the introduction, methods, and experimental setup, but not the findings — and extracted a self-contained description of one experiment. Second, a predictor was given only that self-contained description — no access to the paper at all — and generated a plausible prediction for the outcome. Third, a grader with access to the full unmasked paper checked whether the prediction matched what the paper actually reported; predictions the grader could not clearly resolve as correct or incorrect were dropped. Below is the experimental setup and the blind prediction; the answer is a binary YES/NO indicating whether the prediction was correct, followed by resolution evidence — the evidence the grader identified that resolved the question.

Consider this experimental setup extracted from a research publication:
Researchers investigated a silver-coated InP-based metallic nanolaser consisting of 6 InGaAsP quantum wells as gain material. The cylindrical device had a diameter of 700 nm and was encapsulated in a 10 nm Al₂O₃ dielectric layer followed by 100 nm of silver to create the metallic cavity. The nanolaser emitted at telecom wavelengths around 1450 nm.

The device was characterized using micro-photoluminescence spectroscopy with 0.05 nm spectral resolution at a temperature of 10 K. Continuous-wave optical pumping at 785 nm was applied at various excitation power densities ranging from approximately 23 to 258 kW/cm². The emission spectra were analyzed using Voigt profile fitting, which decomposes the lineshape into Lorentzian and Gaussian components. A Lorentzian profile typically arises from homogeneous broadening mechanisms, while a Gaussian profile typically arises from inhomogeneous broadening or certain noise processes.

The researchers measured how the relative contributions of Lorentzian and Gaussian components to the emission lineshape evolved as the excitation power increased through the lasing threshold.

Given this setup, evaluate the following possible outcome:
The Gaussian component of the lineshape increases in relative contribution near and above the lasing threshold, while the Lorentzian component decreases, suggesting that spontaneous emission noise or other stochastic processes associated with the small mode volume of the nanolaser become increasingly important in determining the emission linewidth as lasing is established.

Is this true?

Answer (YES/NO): NO